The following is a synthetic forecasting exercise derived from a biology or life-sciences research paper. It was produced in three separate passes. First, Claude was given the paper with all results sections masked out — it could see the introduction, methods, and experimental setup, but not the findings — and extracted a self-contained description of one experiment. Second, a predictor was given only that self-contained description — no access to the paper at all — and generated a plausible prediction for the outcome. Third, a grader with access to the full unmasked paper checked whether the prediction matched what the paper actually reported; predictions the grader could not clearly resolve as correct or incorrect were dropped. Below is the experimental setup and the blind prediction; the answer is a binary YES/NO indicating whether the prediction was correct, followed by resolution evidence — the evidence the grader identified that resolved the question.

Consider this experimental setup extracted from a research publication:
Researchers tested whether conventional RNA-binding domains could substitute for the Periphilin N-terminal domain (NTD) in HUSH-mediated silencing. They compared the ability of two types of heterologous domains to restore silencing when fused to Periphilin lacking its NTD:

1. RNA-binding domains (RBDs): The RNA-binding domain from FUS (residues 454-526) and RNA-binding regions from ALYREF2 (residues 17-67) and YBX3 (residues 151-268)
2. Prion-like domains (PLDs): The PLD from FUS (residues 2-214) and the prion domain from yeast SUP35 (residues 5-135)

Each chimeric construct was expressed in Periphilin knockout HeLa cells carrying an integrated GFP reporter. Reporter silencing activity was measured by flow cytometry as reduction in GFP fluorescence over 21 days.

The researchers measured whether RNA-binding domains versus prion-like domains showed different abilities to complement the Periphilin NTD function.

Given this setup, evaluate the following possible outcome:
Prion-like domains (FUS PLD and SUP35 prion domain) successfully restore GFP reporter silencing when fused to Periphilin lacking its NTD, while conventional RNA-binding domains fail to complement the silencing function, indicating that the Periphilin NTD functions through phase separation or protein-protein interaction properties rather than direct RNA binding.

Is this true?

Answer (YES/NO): NO